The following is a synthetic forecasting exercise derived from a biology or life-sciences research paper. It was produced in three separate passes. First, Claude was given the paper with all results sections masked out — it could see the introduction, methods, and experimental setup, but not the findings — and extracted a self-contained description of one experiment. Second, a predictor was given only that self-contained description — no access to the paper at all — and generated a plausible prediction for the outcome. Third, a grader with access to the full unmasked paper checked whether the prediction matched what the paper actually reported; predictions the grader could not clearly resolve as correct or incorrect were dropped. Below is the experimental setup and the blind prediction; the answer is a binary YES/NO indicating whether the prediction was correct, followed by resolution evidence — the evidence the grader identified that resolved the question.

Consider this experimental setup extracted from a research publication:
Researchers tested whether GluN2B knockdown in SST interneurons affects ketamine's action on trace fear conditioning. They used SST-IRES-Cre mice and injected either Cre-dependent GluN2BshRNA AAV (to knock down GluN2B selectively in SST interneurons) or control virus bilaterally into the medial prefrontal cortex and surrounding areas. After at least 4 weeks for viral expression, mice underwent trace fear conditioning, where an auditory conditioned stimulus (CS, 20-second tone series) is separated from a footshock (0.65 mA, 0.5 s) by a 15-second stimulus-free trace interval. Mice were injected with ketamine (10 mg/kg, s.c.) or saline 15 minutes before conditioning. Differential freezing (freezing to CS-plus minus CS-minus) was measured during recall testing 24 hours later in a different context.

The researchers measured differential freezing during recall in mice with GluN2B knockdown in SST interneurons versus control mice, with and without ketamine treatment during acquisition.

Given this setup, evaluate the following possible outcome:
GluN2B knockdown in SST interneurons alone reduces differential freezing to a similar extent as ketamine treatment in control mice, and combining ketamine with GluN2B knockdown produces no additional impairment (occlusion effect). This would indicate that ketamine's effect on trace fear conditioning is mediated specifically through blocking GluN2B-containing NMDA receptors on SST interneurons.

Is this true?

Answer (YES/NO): NO